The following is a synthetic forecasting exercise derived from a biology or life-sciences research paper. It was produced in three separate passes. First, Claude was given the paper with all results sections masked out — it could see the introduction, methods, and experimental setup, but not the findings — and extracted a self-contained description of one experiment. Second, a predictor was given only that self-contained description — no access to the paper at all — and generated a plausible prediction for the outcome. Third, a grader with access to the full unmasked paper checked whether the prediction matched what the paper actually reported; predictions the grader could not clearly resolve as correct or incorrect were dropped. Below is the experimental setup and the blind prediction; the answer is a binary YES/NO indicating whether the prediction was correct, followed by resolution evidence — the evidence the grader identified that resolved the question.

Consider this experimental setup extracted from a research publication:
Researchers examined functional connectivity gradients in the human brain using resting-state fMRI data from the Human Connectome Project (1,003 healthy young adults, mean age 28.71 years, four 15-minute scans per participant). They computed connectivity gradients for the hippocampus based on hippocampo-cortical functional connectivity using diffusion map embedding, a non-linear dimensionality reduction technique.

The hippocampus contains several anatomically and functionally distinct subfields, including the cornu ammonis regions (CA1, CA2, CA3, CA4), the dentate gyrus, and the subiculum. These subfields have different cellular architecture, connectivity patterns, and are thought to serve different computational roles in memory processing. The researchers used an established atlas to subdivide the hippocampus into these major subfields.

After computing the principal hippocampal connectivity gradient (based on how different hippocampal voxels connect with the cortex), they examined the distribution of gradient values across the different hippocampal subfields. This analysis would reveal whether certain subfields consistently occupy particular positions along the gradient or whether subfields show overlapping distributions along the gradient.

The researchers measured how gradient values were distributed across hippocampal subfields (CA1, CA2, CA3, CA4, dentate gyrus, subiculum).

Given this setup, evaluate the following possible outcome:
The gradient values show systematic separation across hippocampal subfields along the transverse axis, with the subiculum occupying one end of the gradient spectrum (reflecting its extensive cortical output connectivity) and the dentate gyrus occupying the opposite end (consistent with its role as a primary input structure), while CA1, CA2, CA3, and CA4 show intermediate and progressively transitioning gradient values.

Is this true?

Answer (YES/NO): NO